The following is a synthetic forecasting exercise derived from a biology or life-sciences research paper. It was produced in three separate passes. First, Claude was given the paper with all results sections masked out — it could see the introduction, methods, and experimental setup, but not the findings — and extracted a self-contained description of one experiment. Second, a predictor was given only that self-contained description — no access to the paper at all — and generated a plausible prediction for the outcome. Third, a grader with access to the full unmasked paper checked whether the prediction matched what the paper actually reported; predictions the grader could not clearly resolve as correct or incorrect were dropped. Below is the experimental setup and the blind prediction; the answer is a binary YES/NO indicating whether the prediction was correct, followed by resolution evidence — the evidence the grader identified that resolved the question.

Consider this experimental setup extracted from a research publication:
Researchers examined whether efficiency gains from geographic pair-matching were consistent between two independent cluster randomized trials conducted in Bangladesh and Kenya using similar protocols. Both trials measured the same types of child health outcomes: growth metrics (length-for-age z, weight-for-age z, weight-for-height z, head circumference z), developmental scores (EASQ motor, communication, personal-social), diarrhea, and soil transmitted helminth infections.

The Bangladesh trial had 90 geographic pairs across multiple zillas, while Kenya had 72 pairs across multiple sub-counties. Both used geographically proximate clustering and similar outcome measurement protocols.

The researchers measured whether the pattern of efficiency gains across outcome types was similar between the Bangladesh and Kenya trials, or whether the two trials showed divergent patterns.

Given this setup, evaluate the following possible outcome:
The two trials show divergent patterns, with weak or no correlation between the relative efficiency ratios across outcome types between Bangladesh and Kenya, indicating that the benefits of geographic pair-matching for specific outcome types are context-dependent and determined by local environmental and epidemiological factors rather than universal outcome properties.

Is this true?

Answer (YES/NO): NO